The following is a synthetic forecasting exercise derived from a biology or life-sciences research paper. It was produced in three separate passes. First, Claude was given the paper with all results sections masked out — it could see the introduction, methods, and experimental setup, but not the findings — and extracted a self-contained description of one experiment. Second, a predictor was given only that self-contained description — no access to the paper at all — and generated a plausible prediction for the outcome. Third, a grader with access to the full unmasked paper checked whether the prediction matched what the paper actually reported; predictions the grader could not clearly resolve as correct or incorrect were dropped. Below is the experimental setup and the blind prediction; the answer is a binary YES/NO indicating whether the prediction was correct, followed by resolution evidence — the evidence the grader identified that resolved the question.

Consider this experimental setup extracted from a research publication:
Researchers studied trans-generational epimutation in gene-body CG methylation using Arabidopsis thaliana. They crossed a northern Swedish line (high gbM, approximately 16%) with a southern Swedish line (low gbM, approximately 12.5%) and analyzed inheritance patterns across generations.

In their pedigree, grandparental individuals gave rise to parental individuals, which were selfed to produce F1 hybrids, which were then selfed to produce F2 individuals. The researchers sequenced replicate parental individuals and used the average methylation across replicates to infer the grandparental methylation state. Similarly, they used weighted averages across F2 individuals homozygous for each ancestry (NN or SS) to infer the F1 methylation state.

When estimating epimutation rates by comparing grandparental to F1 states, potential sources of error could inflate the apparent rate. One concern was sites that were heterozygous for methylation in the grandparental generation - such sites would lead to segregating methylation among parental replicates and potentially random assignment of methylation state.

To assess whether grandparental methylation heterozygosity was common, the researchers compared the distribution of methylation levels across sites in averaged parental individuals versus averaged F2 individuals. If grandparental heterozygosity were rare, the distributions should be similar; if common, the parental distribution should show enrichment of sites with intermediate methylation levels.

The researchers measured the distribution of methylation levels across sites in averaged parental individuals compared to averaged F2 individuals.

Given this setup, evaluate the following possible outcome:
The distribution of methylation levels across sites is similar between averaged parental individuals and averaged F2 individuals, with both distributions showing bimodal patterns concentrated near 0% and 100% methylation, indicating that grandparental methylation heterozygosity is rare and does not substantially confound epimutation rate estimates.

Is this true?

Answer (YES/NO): NO